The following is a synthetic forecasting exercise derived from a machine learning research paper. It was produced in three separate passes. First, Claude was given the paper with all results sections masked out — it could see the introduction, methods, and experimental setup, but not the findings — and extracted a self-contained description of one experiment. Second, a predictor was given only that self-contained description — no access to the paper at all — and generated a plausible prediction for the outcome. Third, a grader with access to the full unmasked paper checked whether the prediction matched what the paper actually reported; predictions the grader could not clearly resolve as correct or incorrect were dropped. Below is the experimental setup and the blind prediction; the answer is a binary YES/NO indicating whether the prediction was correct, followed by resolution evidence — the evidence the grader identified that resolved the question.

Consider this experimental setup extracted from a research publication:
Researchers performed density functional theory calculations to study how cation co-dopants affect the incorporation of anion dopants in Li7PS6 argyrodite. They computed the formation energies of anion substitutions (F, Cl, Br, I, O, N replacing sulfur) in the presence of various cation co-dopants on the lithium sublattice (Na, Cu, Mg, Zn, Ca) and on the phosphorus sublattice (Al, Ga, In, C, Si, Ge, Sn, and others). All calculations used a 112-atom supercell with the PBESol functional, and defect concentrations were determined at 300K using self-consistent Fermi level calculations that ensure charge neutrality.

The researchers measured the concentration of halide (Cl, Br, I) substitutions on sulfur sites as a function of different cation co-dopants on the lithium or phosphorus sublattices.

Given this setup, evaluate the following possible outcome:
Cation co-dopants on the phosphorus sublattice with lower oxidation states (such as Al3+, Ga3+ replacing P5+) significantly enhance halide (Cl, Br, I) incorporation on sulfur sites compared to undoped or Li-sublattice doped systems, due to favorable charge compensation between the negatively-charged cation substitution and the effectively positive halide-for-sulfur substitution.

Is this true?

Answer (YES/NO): NO